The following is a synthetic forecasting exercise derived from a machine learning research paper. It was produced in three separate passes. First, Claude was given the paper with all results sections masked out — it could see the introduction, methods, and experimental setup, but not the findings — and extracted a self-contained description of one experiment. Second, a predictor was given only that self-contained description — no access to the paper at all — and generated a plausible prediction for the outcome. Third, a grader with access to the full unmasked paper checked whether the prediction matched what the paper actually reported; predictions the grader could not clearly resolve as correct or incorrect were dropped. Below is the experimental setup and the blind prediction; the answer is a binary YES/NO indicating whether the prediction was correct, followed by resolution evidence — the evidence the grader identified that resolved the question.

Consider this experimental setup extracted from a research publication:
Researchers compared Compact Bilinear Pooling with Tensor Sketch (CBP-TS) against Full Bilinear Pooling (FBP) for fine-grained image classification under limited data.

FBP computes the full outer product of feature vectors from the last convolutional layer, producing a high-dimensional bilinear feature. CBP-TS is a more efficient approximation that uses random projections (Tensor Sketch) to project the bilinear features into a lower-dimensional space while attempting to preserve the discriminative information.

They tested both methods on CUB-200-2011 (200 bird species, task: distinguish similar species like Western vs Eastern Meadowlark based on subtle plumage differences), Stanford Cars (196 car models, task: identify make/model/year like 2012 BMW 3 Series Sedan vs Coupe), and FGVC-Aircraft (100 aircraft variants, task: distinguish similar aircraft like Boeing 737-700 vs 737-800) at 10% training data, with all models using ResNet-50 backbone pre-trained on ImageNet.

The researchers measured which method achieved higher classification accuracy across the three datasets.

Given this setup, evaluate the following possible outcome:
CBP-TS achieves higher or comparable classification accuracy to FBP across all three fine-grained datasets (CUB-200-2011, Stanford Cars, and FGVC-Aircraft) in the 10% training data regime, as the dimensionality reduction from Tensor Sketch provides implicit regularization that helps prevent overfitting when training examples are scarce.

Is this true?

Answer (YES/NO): NO